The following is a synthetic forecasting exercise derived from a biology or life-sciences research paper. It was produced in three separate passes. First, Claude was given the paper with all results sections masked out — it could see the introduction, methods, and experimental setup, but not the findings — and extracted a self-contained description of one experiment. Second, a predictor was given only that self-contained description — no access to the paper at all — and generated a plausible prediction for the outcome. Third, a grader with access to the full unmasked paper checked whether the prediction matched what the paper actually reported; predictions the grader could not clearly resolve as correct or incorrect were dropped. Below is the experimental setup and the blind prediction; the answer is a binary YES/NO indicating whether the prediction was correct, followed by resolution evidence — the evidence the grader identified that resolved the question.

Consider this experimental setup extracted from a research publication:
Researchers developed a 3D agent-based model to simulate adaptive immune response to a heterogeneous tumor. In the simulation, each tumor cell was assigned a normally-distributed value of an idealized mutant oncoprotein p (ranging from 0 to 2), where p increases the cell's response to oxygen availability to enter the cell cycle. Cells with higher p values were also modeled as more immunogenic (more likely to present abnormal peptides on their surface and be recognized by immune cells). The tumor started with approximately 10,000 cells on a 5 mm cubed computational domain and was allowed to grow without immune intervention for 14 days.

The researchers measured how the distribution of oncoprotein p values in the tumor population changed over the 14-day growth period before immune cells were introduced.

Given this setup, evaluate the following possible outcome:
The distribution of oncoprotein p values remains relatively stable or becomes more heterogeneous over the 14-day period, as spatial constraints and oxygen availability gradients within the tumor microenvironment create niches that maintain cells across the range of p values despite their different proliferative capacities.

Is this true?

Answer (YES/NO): NO